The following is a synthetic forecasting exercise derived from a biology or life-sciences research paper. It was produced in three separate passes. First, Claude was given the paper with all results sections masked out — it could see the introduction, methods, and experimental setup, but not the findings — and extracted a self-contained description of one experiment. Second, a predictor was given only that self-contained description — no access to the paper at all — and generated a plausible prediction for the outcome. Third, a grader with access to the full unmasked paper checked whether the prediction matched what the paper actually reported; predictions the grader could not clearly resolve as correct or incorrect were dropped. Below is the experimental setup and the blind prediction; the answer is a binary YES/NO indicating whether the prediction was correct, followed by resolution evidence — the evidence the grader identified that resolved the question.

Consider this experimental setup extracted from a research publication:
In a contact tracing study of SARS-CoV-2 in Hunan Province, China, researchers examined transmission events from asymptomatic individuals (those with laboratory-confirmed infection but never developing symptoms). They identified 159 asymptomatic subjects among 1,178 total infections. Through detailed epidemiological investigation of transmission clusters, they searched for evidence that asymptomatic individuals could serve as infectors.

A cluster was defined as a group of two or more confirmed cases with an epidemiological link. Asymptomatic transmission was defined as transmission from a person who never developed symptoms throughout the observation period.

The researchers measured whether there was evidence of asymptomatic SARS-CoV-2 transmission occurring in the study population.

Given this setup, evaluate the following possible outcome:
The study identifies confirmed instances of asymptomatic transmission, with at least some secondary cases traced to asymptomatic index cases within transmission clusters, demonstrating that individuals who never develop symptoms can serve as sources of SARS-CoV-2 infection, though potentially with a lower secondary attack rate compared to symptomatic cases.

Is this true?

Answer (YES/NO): YES